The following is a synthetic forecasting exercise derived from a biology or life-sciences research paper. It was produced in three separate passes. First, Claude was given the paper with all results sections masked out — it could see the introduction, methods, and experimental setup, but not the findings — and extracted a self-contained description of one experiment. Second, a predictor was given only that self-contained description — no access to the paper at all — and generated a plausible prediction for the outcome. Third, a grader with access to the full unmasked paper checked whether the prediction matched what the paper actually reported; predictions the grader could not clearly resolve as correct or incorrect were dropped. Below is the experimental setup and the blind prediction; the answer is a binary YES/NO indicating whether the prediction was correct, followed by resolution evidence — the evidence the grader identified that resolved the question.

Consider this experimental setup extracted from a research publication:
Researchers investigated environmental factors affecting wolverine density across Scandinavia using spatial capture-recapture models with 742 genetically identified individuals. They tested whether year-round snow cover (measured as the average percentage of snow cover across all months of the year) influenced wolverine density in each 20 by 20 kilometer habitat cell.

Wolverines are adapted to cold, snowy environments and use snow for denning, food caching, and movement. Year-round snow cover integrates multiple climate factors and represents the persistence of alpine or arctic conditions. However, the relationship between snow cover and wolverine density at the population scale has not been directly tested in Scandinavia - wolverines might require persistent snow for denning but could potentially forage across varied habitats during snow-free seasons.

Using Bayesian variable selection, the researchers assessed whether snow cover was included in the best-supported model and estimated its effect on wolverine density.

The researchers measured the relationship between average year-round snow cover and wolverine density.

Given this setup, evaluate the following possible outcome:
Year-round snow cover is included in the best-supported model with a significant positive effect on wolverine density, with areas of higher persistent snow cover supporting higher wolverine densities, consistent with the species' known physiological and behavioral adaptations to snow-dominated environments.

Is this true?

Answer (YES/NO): NO